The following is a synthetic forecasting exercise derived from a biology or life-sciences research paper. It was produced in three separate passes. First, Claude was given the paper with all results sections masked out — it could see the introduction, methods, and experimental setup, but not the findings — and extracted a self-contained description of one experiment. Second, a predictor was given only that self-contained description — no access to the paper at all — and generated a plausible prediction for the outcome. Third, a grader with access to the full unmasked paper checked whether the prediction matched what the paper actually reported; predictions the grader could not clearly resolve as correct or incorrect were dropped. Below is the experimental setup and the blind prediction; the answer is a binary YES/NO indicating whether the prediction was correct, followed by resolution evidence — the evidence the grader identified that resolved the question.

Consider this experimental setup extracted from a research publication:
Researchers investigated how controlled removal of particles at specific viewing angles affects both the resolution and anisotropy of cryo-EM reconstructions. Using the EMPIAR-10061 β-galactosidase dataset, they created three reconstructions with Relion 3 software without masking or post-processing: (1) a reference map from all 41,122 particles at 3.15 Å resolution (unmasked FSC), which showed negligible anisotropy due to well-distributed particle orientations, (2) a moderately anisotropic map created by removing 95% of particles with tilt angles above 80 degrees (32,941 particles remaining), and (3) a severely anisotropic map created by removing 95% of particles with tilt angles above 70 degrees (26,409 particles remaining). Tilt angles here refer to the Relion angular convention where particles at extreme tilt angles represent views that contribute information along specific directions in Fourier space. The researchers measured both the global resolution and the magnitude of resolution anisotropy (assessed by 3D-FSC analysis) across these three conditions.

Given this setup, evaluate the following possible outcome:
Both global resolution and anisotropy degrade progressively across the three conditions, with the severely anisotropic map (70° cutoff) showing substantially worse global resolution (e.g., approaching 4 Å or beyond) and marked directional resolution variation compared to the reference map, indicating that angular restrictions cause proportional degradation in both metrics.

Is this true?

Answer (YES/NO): NO